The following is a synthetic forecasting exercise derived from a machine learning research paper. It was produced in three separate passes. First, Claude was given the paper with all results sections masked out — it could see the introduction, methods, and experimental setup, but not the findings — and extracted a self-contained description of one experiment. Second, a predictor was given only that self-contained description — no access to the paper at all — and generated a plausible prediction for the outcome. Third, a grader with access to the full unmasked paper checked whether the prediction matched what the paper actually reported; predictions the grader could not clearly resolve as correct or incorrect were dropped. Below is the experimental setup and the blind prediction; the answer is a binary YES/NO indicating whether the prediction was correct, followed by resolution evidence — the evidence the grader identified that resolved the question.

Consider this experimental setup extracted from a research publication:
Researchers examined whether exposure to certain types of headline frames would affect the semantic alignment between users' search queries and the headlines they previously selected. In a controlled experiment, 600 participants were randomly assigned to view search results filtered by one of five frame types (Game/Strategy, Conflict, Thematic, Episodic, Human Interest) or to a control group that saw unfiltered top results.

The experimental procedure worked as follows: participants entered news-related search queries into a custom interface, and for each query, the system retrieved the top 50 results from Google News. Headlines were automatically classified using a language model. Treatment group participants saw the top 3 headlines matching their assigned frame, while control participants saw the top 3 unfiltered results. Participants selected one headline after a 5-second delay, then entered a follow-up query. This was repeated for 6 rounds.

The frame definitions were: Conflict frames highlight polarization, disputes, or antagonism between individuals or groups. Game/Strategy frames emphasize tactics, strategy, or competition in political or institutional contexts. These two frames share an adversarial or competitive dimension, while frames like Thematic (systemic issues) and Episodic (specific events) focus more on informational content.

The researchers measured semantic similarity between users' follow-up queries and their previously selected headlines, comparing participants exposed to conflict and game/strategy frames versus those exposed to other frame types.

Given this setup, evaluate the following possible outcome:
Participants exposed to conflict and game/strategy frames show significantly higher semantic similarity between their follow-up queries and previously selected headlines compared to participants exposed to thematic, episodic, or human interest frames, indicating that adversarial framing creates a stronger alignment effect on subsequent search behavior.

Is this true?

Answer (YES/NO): NO